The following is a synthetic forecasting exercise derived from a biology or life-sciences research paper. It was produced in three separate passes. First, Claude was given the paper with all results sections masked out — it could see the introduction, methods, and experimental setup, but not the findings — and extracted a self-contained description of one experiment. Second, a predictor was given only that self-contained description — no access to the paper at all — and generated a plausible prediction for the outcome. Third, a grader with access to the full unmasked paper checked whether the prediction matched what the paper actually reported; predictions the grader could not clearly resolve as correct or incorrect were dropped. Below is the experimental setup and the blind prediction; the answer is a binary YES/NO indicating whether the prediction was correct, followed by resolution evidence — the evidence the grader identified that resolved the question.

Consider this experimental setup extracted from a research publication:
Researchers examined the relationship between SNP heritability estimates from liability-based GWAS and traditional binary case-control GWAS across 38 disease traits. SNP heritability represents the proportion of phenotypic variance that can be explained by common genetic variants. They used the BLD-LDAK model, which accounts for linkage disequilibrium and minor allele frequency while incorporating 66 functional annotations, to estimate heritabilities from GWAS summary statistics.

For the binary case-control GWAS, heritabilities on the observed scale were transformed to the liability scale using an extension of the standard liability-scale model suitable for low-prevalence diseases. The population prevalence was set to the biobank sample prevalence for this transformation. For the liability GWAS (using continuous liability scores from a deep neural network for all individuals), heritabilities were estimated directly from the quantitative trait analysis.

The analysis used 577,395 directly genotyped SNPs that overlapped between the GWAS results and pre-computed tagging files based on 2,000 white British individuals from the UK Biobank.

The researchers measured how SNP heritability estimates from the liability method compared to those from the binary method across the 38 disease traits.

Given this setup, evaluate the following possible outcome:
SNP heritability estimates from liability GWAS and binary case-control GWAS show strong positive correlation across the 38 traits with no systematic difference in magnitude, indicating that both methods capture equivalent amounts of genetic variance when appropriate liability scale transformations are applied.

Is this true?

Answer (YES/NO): NO